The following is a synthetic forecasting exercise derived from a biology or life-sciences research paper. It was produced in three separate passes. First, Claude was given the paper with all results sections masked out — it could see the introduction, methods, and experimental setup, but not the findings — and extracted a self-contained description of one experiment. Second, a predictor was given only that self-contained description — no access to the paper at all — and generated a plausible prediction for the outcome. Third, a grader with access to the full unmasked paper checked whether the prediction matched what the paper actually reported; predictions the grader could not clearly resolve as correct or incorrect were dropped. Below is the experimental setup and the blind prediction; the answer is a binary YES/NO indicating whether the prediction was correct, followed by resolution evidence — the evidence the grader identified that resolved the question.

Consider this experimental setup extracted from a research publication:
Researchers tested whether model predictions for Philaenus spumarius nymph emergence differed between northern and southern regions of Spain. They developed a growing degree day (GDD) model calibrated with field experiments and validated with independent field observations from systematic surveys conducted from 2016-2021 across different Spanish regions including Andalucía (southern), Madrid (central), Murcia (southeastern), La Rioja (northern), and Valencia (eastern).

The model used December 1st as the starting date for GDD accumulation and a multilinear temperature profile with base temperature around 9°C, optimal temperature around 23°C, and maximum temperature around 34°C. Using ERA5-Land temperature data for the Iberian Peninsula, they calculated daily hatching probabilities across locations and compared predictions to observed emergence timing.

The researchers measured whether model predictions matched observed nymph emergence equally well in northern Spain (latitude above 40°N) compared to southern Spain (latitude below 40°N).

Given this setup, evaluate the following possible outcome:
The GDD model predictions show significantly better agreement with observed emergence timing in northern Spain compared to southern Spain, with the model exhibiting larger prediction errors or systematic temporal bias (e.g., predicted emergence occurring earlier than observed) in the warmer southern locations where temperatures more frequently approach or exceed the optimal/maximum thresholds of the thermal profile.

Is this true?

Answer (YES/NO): NO